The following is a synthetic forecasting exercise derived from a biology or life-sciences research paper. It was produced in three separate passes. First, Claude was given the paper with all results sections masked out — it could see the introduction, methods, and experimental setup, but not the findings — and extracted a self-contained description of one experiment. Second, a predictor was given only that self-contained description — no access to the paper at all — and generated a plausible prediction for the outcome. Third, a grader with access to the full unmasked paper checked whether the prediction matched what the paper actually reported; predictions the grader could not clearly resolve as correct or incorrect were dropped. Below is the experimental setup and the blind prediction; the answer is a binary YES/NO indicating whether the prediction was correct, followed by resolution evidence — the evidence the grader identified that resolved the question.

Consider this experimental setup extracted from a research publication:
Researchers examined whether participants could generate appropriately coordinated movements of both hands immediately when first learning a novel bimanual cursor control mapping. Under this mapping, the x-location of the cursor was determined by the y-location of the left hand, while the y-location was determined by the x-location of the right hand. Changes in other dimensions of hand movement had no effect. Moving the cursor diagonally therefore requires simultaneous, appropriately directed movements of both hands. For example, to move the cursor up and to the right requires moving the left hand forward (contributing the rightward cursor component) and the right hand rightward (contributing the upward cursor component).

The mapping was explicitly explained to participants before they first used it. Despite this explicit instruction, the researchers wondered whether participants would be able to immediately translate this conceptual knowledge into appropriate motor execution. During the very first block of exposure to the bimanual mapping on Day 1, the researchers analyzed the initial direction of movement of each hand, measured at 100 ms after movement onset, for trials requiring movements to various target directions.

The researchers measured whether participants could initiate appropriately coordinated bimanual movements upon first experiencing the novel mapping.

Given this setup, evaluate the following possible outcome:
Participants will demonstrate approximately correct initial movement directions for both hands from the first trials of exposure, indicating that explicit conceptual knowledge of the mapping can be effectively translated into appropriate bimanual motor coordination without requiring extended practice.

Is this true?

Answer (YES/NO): NO